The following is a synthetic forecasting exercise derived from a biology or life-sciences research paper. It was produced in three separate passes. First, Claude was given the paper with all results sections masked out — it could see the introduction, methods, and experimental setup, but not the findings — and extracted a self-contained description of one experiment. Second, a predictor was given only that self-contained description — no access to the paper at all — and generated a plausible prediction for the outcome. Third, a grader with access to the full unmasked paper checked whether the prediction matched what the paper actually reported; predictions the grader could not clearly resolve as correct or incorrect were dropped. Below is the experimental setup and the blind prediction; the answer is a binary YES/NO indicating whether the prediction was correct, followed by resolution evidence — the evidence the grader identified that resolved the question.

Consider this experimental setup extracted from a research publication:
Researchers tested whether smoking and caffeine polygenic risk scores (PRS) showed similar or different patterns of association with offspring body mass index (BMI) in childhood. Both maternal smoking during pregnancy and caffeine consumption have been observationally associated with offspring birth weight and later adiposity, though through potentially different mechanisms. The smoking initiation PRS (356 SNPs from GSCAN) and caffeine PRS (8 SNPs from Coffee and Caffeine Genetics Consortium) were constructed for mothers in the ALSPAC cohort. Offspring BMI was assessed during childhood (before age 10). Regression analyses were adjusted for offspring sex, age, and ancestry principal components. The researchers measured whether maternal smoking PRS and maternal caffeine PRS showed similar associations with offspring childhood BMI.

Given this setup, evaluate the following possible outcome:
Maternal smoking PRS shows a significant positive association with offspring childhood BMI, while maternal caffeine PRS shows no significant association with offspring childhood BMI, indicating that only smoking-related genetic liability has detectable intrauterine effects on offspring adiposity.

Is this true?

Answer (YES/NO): NO